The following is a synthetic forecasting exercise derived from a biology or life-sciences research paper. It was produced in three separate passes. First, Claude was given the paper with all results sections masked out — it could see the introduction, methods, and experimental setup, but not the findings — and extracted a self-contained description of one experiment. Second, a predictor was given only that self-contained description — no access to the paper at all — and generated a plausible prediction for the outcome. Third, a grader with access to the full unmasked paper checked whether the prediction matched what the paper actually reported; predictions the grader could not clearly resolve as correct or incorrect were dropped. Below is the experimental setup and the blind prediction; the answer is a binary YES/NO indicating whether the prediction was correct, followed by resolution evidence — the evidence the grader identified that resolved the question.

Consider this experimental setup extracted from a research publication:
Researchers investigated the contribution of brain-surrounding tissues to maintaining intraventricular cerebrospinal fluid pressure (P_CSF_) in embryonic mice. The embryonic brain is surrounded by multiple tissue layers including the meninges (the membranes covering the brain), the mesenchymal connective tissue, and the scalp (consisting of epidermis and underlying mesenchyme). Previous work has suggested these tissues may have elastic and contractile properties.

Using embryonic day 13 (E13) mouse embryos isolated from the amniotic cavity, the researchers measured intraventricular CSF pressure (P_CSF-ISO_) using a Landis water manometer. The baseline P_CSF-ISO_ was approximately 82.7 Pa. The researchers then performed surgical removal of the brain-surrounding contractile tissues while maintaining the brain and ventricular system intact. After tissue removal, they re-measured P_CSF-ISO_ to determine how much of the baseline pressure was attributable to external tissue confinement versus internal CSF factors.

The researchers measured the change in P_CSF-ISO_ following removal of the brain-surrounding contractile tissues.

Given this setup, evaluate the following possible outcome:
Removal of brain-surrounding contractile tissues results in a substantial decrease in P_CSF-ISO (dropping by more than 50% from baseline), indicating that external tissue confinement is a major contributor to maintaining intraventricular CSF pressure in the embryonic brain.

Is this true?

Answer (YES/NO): YES